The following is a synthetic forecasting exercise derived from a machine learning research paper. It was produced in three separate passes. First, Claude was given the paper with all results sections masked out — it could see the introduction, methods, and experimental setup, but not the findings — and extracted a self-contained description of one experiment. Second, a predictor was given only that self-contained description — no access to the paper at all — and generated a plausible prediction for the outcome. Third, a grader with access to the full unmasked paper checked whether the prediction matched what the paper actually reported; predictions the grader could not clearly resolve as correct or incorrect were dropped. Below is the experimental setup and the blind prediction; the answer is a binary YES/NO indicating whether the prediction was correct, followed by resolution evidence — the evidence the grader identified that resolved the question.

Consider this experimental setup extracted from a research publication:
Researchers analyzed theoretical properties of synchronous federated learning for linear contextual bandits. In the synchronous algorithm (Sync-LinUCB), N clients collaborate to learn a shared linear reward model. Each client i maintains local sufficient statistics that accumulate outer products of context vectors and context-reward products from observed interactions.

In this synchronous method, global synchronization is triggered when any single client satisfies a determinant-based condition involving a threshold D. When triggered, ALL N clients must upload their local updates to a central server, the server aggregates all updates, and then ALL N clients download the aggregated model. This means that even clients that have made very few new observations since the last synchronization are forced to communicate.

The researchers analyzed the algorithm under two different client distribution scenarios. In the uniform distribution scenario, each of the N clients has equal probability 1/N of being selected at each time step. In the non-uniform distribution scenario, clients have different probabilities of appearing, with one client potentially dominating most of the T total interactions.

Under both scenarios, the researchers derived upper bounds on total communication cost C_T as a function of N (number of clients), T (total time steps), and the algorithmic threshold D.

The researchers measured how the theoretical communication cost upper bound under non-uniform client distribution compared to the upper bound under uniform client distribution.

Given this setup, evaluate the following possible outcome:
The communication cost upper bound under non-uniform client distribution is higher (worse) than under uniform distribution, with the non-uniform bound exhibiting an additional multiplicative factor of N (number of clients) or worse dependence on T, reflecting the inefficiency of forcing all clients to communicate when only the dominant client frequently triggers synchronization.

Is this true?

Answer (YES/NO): NO